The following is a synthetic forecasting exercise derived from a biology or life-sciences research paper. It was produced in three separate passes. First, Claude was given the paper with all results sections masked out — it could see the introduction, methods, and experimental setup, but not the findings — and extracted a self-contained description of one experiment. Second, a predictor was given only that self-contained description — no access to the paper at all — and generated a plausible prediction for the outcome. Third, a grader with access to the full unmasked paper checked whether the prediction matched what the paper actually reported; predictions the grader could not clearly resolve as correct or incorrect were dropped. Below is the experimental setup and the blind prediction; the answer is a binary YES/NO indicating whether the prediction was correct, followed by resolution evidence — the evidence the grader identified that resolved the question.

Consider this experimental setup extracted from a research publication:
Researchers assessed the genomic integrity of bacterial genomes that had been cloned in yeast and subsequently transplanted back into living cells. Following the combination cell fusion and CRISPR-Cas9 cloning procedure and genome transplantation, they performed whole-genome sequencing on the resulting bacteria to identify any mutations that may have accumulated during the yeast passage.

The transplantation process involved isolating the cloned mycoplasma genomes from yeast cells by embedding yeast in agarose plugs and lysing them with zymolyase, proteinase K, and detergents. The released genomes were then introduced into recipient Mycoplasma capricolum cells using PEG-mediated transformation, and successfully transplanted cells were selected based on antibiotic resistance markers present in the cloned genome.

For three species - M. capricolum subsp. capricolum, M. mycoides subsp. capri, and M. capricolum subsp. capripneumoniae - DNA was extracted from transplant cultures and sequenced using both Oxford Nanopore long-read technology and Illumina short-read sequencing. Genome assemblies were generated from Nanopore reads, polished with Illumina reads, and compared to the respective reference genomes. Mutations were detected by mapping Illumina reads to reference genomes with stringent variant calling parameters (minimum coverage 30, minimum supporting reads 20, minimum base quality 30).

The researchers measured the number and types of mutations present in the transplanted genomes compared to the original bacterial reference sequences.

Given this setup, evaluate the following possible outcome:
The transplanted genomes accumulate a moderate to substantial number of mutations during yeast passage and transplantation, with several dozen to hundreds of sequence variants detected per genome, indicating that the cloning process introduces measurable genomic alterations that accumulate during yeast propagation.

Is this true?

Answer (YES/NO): NO